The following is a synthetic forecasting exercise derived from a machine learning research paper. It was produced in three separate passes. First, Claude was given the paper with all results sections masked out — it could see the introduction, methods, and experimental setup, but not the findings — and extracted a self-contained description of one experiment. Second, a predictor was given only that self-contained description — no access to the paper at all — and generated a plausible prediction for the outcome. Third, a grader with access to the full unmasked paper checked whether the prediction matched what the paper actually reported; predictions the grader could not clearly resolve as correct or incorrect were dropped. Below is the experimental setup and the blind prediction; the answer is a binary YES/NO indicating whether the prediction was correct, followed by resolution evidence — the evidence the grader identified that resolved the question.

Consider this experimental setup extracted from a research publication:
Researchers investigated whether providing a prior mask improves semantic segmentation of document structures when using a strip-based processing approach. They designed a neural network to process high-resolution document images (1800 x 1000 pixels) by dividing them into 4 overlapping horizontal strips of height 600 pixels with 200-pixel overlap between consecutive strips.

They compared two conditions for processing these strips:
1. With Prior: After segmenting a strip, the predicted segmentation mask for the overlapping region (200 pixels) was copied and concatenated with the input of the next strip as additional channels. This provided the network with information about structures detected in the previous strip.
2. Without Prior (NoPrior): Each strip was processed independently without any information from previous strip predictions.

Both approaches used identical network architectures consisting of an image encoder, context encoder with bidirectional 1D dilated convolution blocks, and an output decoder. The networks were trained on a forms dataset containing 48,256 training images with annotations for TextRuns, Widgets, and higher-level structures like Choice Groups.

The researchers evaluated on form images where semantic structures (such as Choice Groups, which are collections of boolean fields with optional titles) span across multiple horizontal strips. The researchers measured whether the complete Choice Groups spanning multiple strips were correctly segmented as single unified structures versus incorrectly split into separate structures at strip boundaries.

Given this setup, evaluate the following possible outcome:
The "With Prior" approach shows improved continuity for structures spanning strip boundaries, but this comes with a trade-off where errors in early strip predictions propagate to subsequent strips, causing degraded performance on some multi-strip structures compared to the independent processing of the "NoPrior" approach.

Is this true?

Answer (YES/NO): NO